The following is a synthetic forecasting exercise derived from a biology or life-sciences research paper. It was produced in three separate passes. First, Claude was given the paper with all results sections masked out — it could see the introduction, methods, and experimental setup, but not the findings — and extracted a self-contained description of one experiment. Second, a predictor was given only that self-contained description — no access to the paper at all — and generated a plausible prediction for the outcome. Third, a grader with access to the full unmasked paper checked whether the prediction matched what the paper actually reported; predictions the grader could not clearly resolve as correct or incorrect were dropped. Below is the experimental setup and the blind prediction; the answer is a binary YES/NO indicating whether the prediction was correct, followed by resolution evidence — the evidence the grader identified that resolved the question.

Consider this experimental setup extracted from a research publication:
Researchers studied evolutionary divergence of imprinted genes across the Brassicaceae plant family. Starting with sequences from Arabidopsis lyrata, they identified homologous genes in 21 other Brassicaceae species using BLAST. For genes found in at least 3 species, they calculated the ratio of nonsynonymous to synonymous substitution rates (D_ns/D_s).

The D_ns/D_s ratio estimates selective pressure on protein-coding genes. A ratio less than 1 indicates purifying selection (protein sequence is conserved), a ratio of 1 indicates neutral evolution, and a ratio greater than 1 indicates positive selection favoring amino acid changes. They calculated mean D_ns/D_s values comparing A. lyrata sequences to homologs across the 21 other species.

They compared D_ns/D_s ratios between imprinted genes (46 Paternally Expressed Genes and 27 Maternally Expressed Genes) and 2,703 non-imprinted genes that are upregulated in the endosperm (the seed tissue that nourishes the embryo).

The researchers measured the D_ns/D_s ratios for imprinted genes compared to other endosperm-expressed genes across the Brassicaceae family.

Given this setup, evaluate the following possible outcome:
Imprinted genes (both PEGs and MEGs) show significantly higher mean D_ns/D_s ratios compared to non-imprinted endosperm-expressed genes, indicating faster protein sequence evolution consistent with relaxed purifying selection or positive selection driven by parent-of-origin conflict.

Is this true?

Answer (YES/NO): NO